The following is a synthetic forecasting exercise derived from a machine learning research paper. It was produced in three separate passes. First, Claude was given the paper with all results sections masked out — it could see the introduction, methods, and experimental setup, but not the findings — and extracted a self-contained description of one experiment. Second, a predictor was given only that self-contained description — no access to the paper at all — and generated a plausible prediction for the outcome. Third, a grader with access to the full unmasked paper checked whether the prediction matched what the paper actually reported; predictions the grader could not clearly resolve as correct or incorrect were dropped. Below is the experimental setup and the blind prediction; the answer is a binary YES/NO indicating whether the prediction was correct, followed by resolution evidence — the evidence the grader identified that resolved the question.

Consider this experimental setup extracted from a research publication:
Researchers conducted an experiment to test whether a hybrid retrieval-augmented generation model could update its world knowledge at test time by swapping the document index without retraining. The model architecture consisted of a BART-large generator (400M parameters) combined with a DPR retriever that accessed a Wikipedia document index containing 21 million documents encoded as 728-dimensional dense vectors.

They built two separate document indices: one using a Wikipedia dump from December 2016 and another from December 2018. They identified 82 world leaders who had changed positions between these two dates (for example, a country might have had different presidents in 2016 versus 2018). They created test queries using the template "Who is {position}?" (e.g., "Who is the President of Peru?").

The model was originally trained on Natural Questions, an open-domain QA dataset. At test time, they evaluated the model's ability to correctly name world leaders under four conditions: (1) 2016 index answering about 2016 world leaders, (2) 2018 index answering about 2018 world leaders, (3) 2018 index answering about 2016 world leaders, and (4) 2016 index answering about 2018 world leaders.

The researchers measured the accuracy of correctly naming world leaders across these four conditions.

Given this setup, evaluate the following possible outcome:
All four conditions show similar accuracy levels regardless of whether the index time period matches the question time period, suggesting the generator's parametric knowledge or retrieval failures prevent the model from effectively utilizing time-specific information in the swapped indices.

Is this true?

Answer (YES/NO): NO